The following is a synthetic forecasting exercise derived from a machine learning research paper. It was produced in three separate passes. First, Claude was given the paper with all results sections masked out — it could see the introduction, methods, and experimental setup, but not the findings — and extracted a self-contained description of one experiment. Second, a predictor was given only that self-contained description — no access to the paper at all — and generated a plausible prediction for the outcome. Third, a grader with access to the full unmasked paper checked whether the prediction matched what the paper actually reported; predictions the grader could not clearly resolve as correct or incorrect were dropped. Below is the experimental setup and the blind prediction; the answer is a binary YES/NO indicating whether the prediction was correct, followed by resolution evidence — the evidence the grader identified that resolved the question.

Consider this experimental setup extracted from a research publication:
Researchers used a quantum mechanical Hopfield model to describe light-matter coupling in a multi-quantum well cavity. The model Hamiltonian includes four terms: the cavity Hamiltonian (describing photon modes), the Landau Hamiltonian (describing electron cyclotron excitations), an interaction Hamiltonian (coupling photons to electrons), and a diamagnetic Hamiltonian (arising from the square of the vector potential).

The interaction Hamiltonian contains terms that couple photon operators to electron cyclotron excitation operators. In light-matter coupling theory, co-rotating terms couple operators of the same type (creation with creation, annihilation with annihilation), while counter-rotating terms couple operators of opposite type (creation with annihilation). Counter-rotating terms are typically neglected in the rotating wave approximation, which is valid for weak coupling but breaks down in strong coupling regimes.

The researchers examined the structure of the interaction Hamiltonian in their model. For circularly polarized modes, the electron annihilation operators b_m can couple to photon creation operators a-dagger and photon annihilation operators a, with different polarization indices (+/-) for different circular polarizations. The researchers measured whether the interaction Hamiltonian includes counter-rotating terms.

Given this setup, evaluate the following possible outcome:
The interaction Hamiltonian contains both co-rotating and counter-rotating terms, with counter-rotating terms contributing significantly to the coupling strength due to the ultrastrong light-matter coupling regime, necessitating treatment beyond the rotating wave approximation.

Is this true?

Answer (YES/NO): YES